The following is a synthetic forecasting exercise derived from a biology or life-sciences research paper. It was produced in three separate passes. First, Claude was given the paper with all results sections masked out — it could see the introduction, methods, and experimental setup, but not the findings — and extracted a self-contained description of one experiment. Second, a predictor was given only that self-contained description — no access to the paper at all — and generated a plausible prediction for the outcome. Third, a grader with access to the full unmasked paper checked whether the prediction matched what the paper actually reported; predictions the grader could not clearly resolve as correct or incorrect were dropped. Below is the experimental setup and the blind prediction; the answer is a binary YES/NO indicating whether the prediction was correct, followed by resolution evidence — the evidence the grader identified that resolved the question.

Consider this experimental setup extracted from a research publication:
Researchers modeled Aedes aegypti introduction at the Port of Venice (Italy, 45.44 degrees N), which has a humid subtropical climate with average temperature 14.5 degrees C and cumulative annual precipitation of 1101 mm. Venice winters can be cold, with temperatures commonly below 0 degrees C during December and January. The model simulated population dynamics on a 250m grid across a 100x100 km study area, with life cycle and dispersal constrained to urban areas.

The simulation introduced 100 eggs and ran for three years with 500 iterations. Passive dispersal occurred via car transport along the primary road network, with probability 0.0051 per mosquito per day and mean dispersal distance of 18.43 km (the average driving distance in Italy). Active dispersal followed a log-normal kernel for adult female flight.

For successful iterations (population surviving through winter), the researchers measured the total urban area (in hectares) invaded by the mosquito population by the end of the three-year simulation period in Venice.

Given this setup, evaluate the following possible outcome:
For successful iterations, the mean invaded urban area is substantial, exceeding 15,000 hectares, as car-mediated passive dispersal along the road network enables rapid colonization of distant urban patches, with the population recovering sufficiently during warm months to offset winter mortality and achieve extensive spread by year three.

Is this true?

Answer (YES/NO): NO